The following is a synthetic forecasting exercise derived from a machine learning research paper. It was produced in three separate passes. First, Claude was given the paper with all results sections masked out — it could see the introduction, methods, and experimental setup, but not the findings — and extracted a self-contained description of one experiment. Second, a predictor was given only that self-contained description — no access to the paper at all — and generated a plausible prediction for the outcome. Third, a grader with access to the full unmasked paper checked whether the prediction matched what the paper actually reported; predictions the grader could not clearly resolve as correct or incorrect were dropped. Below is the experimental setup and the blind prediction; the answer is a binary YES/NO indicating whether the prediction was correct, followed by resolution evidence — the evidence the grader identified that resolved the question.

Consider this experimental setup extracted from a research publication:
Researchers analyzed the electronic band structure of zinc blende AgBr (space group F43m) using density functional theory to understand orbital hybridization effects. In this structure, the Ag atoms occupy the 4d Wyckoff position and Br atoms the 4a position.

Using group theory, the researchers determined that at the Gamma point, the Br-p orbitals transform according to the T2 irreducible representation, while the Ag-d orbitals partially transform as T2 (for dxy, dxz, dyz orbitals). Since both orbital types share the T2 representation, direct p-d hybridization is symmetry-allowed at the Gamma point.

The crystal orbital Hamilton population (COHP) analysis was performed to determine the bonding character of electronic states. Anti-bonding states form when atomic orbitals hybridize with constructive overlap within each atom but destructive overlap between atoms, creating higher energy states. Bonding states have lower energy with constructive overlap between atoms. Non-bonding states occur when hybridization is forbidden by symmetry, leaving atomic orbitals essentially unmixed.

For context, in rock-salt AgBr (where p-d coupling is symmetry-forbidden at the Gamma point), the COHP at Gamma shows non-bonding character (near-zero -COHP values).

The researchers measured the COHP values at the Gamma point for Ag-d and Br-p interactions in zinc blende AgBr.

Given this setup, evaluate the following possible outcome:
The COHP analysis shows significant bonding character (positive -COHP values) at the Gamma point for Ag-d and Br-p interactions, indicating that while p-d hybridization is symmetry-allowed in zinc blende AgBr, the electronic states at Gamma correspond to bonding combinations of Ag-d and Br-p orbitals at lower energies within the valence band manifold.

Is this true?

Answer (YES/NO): NO